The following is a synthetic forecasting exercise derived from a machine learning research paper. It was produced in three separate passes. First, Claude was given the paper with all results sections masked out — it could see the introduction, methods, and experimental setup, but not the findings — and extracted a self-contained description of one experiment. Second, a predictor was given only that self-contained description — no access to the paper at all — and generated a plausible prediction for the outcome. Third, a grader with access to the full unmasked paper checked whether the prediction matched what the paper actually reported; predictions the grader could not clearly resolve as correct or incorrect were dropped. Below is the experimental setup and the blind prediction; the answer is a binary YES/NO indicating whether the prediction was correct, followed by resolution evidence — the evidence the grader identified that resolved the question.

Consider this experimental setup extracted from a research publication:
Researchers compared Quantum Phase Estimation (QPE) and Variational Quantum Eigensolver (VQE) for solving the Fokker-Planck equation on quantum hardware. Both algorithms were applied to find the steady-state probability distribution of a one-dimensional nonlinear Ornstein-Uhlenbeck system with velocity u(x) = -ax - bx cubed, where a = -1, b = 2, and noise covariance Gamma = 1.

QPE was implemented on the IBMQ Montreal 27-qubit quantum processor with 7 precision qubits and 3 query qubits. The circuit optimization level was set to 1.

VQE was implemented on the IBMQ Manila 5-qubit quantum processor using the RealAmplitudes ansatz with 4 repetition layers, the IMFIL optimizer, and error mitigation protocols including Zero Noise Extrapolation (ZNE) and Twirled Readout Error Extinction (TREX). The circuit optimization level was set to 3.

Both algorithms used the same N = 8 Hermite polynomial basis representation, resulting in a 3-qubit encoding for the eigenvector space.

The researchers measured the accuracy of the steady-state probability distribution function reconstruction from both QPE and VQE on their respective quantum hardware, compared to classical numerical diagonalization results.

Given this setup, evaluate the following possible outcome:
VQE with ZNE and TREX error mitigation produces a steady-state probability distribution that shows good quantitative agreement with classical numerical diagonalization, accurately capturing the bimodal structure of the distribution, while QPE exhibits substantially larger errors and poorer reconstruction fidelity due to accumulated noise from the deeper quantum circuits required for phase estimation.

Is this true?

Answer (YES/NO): NO